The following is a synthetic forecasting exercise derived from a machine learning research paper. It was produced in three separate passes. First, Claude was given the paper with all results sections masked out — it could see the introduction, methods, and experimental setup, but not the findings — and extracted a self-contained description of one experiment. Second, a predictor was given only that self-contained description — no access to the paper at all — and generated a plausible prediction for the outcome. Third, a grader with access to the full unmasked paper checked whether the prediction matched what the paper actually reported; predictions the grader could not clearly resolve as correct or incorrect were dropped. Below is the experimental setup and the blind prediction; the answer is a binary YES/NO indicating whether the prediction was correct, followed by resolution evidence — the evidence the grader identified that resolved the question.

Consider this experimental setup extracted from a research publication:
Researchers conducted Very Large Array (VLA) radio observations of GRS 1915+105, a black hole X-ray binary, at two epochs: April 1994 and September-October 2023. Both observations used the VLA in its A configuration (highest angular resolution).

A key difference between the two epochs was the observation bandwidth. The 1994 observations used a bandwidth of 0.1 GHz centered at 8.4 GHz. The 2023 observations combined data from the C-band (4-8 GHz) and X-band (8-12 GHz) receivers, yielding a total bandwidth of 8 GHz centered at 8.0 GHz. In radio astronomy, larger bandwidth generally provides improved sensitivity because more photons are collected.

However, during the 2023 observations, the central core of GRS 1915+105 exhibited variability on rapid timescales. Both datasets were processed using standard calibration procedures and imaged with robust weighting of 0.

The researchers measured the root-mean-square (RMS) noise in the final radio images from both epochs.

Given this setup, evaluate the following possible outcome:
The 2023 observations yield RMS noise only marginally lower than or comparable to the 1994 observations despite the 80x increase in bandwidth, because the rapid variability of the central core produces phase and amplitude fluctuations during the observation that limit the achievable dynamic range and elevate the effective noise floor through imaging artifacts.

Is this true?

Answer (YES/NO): NO